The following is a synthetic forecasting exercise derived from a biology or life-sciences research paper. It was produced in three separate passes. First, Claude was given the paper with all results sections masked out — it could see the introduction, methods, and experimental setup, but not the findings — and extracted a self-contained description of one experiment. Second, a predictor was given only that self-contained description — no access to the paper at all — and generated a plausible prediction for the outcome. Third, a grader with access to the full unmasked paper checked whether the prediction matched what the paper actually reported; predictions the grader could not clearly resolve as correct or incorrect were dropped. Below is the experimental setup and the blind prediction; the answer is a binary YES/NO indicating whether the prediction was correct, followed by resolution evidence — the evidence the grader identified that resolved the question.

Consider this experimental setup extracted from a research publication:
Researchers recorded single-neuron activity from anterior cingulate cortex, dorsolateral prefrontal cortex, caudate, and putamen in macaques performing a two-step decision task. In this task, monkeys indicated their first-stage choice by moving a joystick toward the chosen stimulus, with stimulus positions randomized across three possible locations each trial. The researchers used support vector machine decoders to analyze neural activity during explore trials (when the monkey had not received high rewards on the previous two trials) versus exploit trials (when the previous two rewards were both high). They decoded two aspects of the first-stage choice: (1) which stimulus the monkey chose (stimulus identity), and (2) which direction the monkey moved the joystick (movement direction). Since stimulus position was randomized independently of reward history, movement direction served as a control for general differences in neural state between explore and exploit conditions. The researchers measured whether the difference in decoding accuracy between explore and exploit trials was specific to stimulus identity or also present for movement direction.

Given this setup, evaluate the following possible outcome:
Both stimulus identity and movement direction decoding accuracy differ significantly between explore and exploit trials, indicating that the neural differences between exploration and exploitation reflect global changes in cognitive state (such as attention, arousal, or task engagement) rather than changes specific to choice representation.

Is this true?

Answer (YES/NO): NO